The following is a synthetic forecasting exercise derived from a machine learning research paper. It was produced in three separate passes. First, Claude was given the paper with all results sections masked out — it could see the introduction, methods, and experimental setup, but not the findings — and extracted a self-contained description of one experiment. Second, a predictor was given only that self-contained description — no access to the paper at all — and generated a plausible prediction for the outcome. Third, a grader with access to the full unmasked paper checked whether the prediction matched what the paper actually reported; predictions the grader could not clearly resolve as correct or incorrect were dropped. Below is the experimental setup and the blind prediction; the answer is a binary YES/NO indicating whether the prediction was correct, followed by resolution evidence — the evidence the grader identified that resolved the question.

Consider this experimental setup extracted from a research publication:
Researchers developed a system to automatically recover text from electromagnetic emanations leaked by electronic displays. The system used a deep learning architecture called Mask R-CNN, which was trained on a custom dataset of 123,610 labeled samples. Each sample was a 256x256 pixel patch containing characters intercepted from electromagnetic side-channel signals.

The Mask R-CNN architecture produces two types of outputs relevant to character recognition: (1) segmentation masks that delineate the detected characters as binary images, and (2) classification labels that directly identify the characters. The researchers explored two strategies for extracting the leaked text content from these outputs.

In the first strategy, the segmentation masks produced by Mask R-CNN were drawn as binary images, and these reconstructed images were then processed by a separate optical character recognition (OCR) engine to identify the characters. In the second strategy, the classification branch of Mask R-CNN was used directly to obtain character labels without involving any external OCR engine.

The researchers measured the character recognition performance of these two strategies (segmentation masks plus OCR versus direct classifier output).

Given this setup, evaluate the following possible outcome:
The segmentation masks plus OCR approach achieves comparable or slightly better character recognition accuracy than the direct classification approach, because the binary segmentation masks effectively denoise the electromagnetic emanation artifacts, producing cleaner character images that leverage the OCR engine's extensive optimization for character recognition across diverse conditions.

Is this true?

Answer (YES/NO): NO